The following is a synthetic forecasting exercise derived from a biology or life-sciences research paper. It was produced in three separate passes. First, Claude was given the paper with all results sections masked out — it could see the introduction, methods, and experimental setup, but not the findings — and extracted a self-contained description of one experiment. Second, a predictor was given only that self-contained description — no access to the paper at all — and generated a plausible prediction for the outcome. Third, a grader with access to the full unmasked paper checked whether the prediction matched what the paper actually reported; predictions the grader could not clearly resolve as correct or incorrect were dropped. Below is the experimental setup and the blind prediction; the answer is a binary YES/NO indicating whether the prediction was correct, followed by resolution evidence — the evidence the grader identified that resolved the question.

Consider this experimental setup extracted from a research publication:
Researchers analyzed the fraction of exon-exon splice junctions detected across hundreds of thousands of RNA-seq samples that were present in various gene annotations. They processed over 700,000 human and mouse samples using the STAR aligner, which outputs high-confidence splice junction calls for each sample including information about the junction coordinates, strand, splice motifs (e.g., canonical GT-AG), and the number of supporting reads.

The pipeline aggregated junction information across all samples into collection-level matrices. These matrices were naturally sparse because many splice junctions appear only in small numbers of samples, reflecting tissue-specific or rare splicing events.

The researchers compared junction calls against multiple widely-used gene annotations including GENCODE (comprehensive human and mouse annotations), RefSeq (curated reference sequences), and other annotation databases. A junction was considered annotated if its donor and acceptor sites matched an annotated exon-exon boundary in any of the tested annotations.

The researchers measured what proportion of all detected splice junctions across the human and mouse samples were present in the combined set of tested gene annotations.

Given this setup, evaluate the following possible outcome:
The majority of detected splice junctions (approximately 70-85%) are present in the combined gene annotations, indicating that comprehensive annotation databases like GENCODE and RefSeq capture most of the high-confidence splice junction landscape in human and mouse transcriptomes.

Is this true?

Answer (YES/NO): NO